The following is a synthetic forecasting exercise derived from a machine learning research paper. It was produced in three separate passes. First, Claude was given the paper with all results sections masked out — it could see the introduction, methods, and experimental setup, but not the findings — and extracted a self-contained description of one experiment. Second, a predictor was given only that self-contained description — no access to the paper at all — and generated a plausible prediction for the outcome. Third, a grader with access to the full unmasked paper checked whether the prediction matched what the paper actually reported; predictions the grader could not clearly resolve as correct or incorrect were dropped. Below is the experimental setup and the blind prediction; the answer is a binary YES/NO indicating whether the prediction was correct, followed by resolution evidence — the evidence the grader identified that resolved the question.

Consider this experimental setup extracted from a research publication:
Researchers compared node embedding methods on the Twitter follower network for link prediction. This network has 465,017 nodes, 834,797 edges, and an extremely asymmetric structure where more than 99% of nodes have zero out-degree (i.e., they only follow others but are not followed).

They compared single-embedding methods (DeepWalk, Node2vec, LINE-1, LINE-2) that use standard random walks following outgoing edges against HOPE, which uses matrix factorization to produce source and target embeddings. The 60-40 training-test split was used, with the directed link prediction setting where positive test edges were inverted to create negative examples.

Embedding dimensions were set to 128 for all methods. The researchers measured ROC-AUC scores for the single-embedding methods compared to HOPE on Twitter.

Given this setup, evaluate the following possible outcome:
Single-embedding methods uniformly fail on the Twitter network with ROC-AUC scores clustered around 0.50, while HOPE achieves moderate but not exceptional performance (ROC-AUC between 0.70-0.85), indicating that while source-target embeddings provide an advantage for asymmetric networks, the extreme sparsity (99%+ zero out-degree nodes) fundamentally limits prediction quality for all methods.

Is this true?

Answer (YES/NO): NO